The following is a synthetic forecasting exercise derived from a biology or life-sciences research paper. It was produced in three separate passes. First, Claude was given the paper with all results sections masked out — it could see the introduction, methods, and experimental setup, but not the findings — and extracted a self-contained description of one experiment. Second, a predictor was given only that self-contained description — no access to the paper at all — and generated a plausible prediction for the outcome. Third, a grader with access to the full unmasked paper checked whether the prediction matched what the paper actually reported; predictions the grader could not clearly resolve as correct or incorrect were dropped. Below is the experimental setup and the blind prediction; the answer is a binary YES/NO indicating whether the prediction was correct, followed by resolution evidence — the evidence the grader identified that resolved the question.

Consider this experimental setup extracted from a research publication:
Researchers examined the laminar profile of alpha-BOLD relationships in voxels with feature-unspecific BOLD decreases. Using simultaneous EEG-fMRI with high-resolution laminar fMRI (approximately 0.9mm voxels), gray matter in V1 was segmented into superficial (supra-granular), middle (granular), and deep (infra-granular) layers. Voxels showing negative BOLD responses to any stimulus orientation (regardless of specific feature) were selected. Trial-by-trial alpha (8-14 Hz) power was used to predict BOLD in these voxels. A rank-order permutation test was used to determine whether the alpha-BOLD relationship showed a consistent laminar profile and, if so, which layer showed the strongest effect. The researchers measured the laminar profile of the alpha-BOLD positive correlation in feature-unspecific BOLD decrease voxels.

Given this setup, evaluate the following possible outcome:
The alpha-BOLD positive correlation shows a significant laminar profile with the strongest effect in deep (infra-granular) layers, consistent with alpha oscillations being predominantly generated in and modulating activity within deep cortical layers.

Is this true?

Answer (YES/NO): NO